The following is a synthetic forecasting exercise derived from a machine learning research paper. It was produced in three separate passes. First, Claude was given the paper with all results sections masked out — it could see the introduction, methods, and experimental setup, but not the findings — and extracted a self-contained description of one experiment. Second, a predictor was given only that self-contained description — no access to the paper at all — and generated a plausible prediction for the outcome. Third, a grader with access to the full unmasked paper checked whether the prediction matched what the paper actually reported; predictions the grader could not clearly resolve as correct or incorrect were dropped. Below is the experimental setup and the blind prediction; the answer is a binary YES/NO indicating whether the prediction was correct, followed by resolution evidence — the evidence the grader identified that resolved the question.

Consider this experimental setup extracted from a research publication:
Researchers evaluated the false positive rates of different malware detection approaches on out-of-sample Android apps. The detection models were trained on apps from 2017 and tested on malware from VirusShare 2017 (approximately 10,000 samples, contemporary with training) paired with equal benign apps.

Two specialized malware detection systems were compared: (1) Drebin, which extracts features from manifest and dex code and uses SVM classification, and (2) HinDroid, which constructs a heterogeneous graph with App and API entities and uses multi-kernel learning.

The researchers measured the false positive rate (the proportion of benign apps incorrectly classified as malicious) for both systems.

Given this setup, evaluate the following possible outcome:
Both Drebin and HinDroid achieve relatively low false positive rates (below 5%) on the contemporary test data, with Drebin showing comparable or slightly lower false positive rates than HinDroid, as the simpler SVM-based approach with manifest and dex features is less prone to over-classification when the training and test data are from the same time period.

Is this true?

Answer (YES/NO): NO